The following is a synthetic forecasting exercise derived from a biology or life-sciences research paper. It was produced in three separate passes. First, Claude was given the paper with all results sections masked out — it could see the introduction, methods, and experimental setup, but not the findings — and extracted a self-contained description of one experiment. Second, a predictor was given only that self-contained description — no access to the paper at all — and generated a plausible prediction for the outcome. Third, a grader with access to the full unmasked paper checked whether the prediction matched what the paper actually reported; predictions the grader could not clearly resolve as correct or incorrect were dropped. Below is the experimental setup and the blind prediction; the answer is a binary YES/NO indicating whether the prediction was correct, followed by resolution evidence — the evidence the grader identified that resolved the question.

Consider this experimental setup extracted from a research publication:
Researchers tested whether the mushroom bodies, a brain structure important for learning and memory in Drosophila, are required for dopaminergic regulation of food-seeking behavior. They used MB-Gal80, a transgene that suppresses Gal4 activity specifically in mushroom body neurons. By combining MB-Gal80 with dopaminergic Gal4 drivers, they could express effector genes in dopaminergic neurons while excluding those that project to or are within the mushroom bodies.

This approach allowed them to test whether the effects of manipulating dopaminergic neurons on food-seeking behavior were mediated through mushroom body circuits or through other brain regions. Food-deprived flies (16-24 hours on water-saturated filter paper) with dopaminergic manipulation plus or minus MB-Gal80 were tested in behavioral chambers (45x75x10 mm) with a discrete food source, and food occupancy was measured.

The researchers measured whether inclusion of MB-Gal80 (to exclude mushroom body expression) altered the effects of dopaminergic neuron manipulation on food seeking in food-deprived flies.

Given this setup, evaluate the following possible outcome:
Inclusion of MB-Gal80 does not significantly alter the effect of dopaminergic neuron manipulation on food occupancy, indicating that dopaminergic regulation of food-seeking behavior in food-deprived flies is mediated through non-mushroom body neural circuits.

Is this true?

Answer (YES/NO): NO